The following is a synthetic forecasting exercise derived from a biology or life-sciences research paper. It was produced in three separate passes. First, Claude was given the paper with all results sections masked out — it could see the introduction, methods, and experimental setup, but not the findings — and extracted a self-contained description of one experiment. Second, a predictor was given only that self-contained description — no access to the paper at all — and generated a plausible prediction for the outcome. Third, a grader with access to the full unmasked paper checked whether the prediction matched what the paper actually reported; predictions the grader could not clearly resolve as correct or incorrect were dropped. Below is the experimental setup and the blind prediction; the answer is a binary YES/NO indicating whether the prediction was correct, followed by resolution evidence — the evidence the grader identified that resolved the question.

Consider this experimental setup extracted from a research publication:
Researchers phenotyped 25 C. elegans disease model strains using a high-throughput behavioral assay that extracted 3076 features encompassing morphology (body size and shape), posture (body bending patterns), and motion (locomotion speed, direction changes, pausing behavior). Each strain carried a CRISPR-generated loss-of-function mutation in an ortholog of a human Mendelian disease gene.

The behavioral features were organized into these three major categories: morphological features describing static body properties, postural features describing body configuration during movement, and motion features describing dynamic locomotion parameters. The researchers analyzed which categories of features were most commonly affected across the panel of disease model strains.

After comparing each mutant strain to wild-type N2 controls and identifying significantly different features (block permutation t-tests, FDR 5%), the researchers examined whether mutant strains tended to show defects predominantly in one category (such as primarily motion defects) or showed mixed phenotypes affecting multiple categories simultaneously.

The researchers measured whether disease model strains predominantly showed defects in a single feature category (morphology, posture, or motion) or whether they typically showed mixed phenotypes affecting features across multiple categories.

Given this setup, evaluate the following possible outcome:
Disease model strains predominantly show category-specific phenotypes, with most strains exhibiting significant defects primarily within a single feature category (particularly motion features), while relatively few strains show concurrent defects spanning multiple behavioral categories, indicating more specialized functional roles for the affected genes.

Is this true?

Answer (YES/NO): NO